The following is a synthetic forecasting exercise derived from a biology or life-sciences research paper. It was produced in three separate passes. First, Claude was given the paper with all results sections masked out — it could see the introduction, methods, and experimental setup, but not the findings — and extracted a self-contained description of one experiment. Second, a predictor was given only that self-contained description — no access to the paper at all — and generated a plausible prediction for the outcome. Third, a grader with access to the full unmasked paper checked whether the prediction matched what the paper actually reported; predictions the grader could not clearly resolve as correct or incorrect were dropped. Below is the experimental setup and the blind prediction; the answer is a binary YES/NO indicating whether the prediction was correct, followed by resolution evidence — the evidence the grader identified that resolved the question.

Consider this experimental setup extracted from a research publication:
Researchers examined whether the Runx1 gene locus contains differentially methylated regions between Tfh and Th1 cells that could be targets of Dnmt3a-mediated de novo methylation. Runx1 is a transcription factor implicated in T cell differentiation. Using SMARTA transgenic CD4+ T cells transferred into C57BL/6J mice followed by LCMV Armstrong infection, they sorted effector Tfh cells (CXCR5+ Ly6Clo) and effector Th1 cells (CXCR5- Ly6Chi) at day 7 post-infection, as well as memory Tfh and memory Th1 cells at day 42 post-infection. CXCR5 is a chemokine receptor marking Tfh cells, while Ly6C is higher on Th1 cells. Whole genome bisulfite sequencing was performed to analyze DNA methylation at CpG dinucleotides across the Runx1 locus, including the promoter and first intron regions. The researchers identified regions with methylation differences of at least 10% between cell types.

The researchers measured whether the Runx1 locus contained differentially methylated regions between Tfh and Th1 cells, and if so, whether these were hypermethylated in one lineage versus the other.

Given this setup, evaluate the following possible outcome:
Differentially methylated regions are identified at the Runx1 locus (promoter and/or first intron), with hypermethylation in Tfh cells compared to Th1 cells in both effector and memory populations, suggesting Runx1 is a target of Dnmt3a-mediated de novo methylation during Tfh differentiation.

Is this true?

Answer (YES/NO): YES